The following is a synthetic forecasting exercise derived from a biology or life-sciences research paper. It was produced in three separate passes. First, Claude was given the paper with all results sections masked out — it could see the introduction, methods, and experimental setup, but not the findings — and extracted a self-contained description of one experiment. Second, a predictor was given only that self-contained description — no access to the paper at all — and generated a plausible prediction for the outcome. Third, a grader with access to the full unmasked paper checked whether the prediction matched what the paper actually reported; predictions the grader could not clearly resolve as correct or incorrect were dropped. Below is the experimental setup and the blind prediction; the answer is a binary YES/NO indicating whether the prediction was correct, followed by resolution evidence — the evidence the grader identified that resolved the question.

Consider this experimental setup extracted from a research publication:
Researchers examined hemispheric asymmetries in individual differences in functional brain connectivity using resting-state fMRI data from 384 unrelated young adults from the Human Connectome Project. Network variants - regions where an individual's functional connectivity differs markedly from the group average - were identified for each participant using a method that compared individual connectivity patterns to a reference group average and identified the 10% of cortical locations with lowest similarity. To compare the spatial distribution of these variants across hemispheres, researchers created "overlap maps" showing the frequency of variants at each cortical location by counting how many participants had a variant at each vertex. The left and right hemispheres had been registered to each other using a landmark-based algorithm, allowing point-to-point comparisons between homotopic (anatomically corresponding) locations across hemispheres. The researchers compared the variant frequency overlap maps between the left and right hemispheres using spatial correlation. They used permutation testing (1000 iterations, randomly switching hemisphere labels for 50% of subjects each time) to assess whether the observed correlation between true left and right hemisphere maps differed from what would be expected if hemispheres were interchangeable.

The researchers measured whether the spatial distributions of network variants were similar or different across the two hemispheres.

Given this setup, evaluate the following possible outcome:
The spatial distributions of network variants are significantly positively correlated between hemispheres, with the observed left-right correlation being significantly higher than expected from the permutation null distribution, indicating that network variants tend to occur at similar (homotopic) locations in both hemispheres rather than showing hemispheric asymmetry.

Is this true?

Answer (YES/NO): NO